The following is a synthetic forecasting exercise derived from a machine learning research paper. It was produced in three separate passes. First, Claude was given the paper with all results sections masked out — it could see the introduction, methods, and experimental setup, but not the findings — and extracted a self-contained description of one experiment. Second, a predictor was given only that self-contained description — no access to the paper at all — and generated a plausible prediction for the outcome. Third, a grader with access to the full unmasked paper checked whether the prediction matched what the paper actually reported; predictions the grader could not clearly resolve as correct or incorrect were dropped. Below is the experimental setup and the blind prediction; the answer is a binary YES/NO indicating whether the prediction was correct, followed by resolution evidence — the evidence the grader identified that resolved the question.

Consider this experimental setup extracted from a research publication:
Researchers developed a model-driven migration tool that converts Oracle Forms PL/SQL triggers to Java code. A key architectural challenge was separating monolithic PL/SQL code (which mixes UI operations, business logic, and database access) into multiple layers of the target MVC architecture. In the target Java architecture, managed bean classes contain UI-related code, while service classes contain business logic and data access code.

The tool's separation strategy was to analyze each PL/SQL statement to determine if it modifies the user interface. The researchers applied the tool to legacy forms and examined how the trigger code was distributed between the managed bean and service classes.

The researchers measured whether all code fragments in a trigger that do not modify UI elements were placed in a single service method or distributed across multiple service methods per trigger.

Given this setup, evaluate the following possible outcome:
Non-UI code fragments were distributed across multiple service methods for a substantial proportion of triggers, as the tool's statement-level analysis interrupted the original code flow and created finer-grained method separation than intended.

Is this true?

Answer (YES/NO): NO